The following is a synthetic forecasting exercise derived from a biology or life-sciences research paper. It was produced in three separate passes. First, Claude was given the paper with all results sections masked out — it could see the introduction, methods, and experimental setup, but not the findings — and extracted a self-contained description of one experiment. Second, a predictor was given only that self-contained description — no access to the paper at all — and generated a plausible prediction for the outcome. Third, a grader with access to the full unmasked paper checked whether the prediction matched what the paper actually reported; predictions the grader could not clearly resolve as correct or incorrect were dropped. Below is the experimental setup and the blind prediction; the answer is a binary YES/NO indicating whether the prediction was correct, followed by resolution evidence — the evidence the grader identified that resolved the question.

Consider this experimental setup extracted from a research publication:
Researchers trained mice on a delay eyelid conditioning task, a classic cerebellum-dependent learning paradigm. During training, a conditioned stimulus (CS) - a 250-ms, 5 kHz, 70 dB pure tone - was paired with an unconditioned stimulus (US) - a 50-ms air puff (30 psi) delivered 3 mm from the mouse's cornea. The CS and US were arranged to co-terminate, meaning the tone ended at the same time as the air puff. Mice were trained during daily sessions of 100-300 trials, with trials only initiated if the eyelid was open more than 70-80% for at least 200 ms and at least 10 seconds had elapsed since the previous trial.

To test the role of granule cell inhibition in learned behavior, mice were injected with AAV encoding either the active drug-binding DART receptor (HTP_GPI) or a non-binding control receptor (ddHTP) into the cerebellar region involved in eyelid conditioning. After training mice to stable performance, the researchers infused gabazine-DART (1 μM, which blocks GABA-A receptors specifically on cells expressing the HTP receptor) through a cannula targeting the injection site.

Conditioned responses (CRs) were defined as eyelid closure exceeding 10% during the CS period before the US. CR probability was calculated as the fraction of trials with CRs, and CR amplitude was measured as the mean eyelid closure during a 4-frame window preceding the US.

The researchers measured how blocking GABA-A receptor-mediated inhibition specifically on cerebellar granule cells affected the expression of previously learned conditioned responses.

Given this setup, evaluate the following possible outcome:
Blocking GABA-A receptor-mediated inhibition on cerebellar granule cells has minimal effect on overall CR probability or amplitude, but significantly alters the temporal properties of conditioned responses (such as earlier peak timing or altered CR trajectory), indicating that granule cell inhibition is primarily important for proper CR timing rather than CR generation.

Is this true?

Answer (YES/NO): NO